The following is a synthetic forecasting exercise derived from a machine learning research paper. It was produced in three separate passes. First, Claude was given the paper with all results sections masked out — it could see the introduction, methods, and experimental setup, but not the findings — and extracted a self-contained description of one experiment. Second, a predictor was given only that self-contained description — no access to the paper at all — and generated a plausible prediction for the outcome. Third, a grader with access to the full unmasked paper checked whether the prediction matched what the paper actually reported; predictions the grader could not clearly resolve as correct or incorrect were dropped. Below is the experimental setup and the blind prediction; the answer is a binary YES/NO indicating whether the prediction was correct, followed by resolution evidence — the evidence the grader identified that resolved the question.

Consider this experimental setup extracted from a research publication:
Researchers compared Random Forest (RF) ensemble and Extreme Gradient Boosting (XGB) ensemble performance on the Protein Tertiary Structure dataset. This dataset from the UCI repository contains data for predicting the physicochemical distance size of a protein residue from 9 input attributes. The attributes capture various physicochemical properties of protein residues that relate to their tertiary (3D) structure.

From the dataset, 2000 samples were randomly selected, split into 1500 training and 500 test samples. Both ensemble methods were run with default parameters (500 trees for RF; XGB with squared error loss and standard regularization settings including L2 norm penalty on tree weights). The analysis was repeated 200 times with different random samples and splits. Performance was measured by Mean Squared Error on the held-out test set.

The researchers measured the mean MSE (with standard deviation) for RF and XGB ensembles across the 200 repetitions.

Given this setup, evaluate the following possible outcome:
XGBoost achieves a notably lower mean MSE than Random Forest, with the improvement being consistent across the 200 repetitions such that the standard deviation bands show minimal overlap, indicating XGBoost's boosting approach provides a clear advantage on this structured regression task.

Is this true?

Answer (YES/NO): NO